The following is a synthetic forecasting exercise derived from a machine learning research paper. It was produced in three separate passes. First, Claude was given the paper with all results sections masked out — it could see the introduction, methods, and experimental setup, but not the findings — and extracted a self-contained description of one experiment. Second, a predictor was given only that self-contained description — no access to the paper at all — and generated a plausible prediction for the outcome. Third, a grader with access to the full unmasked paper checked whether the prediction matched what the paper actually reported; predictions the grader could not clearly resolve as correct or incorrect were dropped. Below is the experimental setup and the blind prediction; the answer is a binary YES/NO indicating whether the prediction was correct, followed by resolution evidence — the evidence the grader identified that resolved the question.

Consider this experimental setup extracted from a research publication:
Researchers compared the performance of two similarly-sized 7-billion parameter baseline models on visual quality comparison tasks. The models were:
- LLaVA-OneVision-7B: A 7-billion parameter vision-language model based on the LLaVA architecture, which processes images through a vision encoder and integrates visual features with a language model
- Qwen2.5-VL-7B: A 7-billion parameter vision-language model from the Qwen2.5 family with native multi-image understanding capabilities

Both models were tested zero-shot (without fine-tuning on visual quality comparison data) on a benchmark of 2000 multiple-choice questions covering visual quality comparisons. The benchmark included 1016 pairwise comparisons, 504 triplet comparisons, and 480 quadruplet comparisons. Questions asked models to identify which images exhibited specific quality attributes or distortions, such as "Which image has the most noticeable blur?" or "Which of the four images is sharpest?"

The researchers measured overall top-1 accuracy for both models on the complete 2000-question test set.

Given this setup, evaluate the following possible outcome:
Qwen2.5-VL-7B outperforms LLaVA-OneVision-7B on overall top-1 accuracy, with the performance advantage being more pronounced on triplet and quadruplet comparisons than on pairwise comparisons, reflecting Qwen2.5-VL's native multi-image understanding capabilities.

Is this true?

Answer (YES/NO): NO